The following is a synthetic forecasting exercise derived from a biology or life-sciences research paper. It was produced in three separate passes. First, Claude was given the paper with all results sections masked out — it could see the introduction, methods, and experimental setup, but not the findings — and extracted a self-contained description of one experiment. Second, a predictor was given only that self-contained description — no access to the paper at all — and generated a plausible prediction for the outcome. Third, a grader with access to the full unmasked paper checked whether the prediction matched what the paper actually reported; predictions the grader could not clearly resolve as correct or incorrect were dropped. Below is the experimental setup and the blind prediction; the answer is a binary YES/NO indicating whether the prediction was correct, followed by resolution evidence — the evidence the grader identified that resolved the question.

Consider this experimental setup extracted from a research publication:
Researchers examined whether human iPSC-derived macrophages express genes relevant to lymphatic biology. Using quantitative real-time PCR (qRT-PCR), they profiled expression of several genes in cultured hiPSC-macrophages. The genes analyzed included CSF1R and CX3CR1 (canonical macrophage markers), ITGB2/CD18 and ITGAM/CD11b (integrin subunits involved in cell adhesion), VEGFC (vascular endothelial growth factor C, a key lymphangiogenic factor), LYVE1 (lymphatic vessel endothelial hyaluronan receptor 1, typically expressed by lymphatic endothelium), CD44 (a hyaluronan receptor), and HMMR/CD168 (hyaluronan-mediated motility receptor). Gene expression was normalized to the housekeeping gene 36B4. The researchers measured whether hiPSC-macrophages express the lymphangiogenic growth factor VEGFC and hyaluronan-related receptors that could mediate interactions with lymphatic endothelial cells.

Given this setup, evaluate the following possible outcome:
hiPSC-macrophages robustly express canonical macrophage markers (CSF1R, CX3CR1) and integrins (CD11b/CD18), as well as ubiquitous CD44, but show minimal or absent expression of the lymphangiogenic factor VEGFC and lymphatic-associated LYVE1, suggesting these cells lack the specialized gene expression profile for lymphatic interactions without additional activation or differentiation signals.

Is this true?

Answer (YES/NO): NO